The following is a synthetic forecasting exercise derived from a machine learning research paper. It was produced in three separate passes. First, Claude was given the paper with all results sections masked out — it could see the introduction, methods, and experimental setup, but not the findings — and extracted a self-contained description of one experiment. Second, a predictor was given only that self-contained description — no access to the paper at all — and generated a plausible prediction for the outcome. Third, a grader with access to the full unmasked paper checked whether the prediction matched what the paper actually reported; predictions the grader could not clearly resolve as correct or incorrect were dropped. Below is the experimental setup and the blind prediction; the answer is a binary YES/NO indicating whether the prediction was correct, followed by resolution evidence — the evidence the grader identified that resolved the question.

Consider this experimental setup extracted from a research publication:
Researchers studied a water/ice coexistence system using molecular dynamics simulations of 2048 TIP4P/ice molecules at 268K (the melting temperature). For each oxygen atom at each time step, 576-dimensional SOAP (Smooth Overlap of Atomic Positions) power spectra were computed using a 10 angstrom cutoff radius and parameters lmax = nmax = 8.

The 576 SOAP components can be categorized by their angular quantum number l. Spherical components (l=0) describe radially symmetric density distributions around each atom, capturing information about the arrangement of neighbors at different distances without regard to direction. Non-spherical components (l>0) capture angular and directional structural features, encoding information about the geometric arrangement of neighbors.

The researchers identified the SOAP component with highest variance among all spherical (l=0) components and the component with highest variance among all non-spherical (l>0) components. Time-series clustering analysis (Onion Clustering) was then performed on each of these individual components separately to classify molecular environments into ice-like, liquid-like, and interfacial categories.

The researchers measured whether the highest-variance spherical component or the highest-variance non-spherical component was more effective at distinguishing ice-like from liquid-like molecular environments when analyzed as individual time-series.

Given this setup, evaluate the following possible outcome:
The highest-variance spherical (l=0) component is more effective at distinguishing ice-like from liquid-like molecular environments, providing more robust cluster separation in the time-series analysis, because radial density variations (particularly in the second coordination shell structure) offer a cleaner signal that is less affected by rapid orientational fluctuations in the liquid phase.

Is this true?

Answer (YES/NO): NO